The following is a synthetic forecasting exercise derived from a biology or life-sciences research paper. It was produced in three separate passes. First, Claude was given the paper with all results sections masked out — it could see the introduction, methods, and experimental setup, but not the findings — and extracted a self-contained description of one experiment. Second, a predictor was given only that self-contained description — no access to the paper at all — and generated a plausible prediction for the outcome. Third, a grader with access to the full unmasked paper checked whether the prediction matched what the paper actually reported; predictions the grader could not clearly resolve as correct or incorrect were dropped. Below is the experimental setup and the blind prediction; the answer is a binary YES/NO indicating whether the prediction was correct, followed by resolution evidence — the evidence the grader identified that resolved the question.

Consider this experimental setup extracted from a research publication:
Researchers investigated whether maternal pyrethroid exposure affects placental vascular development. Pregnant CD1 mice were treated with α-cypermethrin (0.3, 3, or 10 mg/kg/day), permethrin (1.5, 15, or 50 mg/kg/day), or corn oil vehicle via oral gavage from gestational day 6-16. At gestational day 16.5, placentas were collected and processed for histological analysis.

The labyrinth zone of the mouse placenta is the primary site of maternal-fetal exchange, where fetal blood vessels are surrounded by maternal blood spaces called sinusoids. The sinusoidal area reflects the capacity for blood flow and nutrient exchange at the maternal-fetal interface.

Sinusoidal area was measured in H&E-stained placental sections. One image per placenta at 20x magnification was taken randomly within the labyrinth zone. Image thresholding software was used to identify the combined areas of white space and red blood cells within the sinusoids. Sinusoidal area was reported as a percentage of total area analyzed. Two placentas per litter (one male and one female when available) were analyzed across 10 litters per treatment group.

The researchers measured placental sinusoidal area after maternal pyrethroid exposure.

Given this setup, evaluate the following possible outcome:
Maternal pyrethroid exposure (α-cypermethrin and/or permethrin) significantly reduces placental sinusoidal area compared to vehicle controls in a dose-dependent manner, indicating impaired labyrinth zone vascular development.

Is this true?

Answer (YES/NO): NO